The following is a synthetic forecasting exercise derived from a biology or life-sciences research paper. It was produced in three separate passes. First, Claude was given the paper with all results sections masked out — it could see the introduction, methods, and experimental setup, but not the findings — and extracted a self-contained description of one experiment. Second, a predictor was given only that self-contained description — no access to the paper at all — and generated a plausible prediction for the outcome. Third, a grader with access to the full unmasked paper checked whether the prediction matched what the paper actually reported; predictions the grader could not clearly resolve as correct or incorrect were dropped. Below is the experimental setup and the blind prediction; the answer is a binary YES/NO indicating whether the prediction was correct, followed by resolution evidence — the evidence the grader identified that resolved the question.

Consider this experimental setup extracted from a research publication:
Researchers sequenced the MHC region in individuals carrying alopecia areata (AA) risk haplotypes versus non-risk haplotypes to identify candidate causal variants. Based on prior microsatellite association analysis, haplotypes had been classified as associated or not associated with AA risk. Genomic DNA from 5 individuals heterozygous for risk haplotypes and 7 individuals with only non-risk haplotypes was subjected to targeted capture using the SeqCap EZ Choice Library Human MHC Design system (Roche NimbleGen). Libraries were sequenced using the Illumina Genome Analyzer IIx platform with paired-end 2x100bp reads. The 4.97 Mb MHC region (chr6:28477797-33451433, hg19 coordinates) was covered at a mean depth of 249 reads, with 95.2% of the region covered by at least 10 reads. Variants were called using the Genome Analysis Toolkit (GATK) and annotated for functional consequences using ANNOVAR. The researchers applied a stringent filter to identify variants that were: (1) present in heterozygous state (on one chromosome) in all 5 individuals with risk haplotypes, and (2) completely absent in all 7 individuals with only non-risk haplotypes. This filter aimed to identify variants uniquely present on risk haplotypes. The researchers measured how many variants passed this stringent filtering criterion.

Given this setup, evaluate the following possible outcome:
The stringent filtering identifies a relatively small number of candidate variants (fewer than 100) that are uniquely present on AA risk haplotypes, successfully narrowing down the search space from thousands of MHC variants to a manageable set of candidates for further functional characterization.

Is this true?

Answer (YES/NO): YES